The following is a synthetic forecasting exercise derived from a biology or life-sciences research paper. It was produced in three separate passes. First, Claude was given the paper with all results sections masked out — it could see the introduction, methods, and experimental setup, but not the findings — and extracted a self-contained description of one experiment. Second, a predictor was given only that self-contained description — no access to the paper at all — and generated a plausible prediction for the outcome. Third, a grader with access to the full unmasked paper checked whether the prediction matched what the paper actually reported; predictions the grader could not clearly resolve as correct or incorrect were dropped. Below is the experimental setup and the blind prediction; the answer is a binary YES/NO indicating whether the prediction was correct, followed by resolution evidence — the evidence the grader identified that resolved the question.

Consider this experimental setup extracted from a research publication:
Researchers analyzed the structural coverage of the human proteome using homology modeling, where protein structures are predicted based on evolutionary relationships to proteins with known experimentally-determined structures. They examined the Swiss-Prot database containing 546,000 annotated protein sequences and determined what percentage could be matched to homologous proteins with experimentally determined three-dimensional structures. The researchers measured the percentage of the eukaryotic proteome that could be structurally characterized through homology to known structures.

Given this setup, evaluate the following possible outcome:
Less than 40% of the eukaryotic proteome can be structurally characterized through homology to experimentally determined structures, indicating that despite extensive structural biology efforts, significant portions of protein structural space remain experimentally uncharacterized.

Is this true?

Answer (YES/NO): NO